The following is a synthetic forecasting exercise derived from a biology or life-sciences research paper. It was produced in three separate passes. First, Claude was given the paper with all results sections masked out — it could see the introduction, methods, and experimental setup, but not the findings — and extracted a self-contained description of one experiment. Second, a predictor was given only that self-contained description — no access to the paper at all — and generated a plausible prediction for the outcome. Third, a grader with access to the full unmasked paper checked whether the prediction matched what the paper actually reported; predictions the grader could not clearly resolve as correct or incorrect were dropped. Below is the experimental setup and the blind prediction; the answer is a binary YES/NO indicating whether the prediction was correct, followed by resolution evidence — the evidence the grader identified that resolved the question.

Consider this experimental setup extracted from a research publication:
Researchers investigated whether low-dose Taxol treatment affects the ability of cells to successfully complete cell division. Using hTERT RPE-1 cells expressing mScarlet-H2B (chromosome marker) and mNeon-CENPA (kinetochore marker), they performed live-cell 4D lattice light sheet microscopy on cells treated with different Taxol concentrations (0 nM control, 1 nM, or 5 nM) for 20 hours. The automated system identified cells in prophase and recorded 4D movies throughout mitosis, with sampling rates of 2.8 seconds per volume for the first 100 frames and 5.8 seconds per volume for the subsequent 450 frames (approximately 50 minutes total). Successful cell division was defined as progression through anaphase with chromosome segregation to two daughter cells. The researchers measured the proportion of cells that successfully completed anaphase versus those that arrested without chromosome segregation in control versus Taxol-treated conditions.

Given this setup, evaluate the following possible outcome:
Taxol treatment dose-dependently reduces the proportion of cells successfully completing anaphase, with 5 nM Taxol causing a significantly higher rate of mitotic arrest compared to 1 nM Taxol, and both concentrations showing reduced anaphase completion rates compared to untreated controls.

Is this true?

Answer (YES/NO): YES